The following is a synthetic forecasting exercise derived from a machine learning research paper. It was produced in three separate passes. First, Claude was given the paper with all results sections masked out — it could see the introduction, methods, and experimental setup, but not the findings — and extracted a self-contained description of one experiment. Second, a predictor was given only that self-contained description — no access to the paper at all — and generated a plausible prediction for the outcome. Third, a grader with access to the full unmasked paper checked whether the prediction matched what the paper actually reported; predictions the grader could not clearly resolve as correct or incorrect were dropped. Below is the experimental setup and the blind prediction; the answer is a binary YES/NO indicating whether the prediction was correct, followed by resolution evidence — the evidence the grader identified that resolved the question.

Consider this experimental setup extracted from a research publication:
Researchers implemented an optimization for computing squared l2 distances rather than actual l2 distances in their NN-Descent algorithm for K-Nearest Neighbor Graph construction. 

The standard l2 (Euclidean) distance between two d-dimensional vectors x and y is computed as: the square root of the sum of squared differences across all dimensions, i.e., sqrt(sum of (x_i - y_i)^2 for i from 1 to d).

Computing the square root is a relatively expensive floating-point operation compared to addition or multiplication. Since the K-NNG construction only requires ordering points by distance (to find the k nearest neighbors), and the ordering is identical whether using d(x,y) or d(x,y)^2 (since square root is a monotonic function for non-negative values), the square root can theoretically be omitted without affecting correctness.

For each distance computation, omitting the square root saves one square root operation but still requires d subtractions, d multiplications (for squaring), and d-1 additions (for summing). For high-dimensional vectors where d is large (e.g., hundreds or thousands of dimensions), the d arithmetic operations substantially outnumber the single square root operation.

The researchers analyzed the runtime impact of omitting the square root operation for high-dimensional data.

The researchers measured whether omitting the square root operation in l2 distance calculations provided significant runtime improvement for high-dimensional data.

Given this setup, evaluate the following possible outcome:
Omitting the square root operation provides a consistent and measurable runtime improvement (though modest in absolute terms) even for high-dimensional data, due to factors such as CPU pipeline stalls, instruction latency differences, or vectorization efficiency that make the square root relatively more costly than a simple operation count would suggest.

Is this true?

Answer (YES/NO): NO